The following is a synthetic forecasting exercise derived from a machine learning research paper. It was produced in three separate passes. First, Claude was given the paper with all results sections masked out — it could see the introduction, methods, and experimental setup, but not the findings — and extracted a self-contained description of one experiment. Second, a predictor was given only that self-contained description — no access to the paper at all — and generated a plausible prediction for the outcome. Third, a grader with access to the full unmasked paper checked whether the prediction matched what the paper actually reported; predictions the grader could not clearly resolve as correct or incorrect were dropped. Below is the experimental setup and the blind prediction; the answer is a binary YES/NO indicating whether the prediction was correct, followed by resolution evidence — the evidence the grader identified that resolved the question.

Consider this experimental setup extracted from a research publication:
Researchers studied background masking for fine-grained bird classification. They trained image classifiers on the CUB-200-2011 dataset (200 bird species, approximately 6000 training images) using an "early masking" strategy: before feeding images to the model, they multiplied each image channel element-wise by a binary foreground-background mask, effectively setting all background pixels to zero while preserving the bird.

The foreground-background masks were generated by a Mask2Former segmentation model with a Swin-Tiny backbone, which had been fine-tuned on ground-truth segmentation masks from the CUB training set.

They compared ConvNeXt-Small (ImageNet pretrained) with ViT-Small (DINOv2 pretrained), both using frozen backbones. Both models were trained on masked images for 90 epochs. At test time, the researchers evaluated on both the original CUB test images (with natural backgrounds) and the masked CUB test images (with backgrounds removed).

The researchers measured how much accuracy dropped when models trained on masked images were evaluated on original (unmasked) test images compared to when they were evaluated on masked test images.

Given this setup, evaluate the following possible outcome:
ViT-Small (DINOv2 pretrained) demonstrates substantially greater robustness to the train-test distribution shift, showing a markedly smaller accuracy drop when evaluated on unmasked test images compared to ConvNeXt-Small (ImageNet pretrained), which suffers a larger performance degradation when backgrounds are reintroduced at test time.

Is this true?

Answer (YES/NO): NO